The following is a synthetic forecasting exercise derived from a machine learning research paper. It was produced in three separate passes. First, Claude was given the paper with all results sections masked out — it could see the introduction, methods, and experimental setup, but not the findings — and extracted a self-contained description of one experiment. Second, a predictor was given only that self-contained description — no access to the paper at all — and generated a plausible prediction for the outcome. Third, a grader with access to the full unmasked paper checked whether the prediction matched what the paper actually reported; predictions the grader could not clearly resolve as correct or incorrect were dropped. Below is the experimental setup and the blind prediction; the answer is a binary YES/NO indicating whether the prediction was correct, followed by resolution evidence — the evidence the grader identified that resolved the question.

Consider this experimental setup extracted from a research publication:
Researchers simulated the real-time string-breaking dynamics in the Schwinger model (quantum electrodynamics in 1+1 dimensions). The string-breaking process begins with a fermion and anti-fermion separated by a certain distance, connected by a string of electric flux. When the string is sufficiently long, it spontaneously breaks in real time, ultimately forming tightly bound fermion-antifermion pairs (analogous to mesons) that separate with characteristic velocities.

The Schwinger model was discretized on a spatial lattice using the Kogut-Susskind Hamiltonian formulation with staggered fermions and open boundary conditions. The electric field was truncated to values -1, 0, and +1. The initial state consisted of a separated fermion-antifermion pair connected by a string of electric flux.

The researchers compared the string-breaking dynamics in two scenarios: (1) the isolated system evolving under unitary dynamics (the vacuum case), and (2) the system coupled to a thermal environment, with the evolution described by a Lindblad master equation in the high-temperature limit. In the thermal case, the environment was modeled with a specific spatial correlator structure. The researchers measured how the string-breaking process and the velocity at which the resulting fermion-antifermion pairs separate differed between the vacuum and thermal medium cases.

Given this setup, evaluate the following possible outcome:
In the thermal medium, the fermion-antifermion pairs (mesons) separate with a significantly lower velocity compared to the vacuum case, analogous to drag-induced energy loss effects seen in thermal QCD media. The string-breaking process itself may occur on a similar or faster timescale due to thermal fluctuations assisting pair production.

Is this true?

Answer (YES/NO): NO